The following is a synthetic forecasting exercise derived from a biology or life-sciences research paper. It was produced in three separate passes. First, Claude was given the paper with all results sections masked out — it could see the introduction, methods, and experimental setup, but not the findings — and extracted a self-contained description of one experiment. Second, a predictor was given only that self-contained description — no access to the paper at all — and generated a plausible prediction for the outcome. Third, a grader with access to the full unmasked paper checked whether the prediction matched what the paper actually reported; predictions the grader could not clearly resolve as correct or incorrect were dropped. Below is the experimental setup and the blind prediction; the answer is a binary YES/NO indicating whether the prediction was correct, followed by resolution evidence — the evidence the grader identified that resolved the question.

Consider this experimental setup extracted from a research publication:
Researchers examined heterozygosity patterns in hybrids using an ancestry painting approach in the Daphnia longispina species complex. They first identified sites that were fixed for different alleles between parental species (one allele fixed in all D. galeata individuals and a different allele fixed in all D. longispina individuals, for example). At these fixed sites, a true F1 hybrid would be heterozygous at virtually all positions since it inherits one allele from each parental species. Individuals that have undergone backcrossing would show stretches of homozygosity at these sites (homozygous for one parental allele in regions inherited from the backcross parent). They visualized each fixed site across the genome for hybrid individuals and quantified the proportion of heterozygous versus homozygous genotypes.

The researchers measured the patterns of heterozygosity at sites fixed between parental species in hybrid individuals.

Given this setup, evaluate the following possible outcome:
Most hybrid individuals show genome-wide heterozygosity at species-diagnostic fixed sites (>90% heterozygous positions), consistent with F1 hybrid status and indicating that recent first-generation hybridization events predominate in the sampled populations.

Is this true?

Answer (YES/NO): NO